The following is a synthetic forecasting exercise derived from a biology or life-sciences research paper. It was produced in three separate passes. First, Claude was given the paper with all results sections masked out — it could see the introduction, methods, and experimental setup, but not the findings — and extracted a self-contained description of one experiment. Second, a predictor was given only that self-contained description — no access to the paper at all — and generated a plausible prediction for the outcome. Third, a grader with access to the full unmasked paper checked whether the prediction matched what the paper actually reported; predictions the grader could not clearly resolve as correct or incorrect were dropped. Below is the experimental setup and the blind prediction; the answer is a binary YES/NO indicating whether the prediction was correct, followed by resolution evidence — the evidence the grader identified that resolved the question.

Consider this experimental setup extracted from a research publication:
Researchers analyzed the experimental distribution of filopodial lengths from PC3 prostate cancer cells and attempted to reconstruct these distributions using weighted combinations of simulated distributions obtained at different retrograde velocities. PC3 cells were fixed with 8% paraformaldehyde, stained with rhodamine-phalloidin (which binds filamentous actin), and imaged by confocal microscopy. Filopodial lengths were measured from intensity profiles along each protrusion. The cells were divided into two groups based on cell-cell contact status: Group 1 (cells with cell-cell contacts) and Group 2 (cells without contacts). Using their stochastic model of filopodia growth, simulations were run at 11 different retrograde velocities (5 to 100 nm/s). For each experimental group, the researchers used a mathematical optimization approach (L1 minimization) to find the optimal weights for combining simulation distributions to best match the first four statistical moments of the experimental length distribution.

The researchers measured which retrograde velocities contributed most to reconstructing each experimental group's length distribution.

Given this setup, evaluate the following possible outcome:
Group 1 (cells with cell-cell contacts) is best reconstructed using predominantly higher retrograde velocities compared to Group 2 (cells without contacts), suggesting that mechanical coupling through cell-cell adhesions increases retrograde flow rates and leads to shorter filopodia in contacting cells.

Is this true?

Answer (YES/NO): NO